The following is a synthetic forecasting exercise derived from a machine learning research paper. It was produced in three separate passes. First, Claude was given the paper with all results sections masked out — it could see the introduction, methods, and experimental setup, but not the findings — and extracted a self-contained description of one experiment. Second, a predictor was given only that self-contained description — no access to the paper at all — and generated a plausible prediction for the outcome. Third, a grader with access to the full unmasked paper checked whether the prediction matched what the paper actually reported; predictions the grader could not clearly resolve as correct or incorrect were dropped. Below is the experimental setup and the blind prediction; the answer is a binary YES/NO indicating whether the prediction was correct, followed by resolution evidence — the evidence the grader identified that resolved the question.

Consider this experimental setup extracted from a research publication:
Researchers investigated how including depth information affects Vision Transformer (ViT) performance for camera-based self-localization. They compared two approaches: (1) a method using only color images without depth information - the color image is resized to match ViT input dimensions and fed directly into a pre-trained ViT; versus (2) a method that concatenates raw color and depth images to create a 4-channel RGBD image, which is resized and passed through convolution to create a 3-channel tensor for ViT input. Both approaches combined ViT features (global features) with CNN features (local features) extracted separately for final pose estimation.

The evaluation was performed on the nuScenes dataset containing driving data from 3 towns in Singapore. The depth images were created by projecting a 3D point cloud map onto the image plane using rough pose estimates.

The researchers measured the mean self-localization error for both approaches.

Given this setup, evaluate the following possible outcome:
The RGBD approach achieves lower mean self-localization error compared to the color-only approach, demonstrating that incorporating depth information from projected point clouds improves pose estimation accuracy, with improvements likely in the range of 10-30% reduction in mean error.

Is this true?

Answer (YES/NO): NO